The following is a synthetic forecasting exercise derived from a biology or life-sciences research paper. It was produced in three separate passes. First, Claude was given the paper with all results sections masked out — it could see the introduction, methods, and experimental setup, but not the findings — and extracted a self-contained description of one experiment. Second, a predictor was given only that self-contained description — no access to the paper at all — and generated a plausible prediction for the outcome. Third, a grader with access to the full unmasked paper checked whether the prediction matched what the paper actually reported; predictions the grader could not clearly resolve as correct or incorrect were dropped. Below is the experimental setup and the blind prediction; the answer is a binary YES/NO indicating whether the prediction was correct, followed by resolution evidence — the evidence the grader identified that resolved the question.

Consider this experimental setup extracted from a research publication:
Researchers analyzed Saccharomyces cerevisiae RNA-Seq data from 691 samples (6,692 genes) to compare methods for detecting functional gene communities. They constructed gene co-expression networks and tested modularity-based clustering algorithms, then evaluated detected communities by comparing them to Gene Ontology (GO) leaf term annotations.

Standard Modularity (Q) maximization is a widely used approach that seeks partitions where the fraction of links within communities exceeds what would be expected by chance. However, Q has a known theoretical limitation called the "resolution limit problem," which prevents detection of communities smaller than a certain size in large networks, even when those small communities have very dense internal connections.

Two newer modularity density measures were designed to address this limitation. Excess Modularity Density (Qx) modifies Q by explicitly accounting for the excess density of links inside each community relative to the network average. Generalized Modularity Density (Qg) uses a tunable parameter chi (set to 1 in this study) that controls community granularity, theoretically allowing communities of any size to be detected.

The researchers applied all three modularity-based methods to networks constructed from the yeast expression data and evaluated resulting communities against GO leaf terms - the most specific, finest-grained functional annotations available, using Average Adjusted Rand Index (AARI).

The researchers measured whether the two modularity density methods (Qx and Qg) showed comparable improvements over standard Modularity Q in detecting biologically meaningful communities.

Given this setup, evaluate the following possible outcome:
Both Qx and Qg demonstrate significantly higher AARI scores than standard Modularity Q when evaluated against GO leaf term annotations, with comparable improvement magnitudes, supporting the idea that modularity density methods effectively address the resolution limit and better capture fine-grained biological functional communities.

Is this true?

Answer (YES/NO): YES